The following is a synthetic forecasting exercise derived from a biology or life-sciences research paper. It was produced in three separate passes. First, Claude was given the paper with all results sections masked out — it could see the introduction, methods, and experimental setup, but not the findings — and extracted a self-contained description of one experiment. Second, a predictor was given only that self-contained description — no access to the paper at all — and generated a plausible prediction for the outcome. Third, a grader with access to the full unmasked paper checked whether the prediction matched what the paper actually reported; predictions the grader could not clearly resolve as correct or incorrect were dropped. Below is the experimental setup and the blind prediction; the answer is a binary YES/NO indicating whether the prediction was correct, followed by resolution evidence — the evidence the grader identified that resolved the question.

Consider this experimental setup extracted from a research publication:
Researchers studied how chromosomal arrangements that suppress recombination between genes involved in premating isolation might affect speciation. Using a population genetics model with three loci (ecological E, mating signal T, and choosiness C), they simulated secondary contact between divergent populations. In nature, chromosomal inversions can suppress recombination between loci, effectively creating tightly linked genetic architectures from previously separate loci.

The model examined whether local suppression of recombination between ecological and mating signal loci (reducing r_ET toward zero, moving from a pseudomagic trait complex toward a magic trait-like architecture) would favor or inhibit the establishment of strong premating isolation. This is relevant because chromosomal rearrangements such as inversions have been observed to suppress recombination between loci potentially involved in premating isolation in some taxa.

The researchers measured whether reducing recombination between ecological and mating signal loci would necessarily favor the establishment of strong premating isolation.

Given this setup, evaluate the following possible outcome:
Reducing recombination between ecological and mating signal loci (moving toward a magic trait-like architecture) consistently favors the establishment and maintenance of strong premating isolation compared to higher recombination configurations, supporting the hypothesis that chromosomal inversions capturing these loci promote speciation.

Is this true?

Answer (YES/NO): NO